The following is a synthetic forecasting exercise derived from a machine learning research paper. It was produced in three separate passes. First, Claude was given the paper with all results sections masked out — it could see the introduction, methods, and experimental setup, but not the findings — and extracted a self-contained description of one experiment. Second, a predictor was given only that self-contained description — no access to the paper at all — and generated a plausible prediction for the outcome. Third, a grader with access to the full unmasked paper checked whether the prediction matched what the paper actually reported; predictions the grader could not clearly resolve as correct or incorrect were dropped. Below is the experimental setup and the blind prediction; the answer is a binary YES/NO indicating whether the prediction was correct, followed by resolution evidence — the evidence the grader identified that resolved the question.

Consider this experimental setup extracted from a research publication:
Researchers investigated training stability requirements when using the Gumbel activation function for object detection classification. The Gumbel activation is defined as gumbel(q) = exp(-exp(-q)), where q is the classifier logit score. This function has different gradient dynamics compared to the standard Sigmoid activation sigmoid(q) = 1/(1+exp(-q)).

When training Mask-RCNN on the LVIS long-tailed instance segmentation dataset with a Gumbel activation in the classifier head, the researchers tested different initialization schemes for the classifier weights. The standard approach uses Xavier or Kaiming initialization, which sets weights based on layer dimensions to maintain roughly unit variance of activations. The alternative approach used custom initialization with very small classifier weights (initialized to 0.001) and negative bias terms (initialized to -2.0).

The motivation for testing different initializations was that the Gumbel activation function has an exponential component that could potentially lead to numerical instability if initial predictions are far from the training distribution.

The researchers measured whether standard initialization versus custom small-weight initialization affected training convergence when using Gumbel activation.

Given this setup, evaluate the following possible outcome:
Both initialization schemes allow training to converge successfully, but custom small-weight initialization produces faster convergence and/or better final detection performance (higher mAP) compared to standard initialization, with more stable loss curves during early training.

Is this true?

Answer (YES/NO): NO